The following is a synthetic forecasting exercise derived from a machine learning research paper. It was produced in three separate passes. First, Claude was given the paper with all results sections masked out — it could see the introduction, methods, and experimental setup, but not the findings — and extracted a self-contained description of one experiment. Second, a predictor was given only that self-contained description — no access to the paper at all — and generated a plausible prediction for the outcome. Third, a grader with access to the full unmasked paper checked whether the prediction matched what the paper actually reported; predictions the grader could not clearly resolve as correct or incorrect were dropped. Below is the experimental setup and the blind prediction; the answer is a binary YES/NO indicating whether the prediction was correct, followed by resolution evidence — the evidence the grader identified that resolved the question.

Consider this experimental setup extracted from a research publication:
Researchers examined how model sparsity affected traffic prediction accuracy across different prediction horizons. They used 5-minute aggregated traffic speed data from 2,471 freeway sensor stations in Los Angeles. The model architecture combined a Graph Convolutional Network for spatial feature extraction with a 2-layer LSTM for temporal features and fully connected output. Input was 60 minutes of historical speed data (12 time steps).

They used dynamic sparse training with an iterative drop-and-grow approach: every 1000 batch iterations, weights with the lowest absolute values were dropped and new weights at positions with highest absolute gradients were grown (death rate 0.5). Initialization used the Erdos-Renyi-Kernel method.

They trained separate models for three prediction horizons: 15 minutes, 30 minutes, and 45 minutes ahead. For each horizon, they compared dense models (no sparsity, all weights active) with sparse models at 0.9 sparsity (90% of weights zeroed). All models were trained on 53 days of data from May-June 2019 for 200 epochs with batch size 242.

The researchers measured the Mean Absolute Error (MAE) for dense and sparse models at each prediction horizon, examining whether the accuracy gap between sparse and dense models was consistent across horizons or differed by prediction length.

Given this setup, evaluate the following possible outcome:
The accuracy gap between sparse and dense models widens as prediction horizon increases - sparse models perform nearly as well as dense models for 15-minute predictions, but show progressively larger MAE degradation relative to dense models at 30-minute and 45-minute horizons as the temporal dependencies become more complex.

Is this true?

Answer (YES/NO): NO